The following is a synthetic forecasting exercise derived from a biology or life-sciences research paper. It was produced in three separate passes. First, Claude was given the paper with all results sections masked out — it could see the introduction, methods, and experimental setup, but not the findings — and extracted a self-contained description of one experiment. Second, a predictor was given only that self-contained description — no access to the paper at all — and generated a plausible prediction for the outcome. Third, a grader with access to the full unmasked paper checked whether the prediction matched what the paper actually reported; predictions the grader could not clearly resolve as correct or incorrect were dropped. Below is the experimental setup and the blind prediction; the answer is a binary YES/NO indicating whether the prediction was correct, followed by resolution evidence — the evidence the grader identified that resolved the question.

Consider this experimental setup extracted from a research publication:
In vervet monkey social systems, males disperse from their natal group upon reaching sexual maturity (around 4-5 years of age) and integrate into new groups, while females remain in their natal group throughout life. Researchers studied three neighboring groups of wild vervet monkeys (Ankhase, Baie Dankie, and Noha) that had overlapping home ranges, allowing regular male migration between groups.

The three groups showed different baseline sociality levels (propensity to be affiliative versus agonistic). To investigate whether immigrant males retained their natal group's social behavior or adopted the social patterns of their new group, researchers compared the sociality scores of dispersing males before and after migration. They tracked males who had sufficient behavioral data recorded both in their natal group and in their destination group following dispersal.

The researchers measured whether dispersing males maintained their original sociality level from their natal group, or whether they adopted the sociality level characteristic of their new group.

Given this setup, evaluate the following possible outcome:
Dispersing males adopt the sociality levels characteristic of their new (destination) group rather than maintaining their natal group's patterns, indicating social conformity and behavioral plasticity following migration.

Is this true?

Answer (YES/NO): YES